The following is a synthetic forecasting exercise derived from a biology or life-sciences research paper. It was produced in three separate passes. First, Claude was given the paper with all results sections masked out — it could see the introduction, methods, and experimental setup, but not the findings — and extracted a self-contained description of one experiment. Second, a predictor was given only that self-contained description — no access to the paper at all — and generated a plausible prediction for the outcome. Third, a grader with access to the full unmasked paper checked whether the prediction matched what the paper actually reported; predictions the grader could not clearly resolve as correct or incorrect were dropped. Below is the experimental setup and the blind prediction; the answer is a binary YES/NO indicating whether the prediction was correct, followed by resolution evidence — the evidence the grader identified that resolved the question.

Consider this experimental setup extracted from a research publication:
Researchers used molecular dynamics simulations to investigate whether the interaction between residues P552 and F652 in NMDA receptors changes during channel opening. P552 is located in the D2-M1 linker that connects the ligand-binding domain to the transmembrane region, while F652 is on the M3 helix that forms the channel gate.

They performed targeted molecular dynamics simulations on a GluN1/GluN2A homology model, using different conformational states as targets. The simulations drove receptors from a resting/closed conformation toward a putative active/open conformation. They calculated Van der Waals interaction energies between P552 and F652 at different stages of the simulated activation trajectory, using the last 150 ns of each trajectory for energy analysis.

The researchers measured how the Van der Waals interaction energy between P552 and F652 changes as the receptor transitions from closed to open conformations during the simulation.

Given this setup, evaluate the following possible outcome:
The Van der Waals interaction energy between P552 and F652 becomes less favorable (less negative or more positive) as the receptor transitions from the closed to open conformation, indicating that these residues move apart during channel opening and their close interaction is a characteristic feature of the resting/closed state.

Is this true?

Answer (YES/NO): NO